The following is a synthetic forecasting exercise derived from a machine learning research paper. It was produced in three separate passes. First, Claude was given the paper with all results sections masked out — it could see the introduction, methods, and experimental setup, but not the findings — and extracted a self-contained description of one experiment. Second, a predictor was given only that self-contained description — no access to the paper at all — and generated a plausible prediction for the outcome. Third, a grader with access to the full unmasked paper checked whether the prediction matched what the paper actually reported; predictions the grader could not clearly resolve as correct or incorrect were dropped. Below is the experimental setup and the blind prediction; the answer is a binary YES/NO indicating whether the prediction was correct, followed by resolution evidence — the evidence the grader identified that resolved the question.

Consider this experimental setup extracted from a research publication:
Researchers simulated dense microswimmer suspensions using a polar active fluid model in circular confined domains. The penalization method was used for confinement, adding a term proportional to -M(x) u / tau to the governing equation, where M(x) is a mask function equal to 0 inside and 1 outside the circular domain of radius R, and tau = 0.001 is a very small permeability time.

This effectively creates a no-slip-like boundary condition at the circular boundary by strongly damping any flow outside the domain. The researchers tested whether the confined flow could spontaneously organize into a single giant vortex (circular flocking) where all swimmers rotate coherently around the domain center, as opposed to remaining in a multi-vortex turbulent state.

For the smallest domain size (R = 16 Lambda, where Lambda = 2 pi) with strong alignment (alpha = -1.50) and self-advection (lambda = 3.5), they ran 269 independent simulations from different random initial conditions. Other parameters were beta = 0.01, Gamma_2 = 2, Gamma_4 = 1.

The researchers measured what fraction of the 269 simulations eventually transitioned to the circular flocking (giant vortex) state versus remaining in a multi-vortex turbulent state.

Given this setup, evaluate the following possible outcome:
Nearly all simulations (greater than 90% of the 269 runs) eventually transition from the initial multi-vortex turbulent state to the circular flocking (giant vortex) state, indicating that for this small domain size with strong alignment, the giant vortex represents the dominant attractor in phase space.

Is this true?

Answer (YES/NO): YES